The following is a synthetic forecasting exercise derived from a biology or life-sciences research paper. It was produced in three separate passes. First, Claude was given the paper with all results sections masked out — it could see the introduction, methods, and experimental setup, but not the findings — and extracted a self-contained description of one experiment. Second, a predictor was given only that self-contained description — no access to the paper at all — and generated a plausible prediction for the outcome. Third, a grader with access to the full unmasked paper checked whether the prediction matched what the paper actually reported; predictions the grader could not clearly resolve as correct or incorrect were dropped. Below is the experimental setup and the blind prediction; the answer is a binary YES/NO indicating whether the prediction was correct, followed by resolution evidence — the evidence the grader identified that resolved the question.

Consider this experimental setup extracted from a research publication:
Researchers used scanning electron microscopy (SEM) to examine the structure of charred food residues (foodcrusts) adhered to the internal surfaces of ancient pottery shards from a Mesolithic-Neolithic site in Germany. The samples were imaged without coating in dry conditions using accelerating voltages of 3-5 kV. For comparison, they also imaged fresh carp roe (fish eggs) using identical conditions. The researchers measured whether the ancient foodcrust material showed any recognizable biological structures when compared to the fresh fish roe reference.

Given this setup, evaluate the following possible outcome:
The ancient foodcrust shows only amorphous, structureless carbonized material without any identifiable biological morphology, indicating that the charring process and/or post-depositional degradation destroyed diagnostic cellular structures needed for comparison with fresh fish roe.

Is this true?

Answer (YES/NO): NO